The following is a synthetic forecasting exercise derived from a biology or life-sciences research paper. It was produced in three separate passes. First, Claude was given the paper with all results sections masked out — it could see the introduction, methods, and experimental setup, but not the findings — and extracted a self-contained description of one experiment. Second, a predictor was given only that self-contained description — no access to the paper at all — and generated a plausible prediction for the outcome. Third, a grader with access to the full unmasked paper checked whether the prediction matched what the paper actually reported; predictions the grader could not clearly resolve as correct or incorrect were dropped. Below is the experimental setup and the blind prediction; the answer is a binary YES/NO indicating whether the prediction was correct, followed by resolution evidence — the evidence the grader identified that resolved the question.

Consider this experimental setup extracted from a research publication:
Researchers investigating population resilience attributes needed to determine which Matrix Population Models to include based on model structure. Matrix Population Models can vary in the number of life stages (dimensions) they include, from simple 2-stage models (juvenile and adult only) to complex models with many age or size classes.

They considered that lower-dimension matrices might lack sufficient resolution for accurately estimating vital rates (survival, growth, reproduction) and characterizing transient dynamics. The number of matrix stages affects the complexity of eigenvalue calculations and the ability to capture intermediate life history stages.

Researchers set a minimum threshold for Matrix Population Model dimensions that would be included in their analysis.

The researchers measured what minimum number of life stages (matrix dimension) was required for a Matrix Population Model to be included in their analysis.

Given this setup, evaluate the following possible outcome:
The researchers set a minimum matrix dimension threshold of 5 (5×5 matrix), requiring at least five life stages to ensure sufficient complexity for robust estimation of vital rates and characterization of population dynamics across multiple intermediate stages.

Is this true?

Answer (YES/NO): NO